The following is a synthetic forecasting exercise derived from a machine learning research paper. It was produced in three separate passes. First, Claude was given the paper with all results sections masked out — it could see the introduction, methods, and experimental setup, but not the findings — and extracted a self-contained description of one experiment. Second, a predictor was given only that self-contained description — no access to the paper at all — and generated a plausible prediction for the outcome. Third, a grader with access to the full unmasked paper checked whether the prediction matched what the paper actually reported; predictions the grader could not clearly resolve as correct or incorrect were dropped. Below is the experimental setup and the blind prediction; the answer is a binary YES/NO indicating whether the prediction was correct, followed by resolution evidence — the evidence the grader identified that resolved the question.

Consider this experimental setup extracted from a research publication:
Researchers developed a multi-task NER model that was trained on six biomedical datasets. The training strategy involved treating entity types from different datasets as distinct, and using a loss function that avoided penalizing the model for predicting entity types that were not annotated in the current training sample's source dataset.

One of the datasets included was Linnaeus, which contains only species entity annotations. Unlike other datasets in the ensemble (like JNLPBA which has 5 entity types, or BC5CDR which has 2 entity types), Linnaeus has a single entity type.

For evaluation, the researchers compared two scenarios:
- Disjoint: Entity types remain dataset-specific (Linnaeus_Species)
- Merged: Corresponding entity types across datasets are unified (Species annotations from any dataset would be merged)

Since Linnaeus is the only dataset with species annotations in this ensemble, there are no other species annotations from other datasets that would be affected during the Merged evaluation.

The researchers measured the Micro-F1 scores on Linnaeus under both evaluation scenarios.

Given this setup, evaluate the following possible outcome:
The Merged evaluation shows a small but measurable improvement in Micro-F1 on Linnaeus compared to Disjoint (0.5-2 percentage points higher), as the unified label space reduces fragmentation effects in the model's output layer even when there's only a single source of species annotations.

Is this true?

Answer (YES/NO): NO